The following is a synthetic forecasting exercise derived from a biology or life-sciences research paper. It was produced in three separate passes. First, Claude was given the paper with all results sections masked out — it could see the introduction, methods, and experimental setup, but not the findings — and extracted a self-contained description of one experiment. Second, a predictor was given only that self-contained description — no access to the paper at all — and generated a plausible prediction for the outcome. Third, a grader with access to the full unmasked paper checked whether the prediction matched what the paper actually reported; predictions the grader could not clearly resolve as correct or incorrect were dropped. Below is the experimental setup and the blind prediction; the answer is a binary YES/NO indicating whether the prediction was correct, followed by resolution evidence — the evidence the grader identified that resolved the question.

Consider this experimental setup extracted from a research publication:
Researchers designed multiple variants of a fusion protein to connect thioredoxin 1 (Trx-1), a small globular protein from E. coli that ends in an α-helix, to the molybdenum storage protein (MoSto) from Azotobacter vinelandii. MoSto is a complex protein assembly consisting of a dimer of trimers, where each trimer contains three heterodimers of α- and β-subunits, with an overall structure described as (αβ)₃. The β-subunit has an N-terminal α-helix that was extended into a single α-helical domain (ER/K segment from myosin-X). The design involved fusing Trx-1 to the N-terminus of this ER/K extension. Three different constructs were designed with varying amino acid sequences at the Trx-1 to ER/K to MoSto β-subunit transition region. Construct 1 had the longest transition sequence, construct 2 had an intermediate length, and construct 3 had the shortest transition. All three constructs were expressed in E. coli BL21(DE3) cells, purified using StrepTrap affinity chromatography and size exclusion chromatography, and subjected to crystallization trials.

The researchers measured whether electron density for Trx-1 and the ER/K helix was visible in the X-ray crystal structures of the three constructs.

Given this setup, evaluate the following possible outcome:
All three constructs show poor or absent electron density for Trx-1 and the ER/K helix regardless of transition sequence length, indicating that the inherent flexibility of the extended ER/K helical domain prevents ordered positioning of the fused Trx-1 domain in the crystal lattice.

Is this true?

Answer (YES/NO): NO